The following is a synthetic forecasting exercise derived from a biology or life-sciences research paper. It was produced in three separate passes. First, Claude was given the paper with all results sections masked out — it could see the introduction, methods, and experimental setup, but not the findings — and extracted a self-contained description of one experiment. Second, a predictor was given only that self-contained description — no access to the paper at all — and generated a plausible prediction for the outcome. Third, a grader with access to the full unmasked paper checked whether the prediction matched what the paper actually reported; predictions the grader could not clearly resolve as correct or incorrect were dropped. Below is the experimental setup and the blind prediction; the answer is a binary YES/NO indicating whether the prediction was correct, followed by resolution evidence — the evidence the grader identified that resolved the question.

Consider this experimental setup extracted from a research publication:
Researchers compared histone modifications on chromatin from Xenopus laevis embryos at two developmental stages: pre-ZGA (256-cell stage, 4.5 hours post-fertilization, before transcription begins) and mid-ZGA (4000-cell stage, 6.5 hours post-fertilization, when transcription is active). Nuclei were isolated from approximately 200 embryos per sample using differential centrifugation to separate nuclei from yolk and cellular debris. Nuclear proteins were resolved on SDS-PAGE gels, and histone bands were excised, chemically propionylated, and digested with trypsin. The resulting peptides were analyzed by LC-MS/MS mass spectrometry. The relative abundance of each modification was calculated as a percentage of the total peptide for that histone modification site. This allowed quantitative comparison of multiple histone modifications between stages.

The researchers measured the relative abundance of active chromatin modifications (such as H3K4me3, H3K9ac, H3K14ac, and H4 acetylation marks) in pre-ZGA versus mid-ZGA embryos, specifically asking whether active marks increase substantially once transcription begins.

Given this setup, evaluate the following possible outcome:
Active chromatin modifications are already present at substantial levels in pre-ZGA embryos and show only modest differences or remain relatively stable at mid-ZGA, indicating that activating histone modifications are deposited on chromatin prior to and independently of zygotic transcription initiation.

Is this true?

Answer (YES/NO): YES